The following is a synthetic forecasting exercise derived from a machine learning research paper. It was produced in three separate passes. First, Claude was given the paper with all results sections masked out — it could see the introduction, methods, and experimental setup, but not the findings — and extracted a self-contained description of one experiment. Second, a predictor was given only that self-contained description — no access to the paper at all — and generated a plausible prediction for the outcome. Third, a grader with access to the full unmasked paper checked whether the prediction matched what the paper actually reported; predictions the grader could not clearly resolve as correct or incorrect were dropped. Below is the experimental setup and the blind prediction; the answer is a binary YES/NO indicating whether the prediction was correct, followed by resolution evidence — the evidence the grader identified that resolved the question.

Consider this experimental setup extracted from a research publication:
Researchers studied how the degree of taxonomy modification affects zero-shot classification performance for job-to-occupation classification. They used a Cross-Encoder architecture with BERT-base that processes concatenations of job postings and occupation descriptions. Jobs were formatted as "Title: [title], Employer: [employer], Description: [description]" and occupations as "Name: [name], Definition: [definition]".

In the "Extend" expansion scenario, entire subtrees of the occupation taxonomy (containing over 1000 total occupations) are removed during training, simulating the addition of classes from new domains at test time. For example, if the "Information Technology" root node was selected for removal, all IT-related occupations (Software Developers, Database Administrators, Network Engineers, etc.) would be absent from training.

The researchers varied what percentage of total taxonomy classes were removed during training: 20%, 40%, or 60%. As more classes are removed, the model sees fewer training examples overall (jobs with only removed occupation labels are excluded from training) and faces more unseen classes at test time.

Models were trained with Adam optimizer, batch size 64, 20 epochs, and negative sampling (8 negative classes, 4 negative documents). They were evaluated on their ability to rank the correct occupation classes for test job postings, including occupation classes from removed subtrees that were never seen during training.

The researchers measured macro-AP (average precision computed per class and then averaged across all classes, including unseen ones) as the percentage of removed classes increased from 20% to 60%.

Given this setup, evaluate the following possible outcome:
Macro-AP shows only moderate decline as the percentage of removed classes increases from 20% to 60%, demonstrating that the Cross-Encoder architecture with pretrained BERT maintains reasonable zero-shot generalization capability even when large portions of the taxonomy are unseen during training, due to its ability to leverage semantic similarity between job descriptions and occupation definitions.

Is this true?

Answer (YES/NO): YES